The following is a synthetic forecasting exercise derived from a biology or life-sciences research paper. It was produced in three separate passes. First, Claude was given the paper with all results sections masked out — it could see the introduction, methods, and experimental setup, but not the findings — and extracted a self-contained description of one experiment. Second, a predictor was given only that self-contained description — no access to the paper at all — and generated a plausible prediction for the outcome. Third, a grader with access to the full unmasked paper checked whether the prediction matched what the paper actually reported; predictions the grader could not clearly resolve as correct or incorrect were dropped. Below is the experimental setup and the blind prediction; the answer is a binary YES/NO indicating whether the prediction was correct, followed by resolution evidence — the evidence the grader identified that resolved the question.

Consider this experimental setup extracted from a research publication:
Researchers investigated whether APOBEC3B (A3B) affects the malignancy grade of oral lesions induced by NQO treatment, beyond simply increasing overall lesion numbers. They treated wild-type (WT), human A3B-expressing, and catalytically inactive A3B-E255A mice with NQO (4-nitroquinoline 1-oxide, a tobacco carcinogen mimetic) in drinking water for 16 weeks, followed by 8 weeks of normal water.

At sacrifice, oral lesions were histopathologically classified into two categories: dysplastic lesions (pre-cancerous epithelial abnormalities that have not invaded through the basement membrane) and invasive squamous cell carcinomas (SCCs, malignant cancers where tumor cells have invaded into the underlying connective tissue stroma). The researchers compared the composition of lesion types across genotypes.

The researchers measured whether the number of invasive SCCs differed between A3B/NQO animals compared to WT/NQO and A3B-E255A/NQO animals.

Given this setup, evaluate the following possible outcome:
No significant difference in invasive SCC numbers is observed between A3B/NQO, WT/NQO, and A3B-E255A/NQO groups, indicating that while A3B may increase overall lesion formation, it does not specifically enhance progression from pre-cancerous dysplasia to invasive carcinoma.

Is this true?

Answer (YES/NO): NO